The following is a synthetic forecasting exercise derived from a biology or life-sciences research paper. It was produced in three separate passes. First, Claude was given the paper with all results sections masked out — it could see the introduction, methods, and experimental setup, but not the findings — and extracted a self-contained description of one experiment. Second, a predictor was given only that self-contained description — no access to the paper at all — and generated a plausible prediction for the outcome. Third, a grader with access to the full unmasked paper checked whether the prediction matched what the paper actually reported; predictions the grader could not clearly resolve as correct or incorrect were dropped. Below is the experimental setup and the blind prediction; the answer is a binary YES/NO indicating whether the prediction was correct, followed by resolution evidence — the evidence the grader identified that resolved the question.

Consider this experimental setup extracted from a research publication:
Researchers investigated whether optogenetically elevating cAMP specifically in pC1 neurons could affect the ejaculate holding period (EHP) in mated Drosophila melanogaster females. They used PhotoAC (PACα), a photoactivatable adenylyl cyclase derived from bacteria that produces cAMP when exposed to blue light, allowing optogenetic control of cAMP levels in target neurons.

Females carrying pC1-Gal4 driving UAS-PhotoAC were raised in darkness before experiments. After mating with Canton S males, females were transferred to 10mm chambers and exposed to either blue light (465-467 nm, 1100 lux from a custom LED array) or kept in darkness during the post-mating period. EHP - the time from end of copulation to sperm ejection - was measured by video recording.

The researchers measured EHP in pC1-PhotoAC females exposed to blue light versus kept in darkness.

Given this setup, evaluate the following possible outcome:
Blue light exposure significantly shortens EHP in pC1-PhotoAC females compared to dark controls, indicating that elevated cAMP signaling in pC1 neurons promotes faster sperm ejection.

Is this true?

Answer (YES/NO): YES